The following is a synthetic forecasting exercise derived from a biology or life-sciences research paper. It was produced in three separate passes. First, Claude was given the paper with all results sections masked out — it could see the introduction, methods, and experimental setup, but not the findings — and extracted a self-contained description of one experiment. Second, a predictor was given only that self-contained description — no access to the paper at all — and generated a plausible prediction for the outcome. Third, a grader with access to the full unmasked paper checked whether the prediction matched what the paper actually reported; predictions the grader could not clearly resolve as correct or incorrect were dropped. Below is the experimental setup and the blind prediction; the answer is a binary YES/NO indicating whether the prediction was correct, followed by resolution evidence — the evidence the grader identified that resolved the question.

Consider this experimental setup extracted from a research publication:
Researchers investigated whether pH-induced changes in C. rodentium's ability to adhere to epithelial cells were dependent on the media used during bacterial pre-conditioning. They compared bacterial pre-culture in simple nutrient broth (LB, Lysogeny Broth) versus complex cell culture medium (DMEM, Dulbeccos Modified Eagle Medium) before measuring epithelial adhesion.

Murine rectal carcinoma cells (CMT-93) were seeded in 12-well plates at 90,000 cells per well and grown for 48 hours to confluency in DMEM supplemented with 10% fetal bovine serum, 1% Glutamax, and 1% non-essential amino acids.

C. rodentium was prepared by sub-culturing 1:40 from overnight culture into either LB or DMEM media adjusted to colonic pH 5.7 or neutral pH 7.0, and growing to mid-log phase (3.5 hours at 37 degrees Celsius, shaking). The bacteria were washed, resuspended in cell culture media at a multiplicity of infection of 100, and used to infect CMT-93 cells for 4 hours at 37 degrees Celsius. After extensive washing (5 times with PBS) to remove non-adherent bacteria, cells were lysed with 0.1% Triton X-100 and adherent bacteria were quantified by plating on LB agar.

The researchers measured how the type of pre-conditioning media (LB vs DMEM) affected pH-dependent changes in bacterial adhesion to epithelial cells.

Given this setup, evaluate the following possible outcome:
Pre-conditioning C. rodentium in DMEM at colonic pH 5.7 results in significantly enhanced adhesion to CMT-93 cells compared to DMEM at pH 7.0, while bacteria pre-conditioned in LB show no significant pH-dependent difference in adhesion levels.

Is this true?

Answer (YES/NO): NO